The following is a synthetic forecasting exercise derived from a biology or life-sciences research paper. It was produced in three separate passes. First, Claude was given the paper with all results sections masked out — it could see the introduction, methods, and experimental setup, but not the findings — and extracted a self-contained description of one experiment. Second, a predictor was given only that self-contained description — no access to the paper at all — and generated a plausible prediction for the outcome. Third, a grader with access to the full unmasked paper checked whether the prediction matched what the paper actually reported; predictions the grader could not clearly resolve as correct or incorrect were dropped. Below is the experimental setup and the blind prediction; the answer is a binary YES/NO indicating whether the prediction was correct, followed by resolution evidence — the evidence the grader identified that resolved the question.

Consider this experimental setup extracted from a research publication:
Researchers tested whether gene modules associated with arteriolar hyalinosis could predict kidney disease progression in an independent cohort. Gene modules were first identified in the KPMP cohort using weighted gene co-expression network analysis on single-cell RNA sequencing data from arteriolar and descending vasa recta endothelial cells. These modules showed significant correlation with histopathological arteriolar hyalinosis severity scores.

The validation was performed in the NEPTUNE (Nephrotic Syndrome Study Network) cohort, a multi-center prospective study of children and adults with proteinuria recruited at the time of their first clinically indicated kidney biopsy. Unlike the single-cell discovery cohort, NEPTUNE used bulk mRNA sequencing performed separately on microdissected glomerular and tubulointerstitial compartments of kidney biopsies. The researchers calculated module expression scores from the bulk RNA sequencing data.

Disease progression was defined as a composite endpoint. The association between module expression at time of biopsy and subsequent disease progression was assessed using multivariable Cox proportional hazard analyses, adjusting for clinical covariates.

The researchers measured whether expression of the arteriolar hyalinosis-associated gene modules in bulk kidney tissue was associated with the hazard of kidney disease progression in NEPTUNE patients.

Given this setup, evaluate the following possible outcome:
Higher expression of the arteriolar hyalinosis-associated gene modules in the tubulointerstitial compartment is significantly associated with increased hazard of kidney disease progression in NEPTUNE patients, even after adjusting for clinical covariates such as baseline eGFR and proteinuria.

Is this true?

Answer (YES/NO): NO